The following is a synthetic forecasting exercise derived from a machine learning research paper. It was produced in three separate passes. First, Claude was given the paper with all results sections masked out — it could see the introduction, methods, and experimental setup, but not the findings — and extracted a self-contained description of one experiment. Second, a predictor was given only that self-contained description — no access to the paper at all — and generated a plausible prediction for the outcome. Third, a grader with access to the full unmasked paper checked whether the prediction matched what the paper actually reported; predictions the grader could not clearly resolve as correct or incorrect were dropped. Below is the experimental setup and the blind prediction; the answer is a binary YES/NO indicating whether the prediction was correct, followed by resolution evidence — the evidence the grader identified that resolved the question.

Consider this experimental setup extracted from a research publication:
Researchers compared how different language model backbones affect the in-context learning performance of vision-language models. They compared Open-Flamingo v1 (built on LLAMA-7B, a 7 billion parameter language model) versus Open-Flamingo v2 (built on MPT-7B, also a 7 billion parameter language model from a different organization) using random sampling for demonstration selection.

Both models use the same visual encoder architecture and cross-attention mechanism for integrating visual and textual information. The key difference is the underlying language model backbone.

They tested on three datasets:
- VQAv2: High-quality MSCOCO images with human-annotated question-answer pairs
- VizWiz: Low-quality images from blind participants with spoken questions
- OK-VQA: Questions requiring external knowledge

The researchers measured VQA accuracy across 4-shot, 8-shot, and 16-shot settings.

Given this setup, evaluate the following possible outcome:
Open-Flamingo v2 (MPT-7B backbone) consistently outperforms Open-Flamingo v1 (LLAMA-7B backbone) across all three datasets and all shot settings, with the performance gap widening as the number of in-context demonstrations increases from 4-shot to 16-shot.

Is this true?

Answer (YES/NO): NO